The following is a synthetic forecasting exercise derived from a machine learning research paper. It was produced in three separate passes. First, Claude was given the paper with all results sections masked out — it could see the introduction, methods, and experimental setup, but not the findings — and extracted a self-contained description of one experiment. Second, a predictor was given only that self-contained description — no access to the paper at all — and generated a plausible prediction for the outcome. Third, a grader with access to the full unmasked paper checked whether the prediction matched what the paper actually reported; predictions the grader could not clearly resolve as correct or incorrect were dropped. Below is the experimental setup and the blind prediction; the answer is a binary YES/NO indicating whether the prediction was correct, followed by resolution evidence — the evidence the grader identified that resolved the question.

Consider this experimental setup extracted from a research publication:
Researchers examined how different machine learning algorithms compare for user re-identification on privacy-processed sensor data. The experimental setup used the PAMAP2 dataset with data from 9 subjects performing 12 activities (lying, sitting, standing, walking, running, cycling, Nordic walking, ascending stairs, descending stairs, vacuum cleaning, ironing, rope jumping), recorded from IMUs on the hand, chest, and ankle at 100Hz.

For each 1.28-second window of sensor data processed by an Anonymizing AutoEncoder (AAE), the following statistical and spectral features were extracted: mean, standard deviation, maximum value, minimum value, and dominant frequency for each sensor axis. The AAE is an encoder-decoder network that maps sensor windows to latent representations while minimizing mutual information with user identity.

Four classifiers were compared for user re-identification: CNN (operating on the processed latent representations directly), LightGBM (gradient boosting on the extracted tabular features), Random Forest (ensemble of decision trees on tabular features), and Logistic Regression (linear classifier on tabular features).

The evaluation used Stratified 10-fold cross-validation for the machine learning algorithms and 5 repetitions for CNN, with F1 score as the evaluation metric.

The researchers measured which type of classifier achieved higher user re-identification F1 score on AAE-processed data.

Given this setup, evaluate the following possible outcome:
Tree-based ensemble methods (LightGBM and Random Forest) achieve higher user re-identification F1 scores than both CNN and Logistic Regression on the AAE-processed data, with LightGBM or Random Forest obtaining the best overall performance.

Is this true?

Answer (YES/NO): YES